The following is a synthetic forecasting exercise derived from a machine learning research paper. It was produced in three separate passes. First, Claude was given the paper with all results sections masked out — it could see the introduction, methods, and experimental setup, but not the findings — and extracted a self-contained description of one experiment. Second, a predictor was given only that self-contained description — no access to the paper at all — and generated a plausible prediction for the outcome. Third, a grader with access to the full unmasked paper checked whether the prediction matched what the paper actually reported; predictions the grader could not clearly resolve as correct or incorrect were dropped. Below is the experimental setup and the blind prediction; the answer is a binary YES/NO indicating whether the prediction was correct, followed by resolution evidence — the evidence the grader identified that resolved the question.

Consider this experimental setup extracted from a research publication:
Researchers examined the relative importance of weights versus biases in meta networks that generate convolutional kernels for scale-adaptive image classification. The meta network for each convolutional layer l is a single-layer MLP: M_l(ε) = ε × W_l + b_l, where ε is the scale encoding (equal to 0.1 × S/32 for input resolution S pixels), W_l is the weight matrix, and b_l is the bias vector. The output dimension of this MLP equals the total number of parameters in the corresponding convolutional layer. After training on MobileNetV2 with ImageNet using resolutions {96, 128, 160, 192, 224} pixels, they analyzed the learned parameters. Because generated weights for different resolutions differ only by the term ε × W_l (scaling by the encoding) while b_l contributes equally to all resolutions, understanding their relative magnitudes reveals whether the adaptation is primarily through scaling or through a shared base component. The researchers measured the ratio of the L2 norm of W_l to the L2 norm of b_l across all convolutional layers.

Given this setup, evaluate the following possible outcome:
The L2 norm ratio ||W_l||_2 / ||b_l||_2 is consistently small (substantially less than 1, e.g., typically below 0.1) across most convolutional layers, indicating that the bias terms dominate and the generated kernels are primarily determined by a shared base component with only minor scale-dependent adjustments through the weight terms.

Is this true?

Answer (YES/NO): NO